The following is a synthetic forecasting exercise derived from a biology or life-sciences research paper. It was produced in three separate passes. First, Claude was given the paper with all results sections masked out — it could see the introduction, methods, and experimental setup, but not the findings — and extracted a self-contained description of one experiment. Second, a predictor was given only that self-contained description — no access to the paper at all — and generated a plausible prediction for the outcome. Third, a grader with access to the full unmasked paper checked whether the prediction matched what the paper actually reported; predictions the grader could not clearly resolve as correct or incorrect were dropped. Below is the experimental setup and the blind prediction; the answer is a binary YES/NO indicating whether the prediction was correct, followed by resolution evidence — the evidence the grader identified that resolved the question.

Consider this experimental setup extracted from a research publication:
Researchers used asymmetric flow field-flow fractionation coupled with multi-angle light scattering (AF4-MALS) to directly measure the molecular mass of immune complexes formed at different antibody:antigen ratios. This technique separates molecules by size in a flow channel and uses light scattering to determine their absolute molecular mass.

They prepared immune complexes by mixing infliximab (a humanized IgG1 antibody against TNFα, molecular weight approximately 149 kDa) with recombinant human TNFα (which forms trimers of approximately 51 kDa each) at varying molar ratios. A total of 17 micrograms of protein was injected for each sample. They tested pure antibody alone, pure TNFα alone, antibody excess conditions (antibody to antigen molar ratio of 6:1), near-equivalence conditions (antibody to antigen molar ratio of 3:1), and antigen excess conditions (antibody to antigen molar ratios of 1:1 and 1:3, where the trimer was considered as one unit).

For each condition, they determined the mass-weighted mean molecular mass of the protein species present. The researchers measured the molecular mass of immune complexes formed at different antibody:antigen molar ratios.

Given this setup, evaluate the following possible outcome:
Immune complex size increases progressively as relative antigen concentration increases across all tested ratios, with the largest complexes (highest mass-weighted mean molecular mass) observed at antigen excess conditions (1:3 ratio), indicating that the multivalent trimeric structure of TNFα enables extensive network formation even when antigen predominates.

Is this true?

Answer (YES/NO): NO